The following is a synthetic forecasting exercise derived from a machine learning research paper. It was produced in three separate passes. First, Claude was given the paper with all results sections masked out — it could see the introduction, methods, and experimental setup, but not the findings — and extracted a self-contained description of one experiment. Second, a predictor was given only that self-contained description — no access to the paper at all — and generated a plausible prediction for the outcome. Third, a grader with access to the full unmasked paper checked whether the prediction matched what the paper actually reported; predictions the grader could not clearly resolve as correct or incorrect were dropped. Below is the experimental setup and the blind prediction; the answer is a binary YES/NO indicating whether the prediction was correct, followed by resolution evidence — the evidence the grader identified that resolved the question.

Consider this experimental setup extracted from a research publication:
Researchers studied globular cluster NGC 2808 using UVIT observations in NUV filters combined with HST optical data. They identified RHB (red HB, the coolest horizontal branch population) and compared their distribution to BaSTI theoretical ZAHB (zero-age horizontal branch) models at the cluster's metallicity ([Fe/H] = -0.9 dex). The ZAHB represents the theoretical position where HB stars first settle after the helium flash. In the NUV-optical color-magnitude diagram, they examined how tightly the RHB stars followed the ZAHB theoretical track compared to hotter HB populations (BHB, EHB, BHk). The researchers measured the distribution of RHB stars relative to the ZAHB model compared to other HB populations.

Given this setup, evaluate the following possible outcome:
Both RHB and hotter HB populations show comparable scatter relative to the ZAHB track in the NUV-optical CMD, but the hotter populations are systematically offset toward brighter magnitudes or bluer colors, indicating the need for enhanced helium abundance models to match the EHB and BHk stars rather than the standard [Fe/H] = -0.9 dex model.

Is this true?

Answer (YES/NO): NO